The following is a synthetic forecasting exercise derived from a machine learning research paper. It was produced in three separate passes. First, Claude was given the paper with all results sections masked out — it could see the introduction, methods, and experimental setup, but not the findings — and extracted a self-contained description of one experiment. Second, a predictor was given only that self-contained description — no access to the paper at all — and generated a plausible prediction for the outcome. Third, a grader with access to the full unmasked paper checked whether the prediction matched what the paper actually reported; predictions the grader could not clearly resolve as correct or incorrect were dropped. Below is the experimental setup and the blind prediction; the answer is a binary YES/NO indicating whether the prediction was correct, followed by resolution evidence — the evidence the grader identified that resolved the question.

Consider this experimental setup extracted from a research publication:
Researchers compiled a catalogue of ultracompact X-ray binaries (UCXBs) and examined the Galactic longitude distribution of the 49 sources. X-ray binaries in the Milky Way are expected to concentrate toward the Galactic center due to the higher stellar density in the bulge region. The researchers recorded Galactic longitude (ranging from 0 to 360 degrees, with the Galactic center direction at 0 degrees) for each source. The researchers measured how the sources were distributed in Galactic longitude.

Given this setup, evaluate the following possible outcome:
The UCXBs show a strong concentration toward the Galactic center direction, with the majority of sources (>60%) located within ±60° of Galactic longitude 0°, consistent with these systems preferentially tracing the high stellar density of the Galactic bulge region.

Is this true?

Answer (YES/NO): YES